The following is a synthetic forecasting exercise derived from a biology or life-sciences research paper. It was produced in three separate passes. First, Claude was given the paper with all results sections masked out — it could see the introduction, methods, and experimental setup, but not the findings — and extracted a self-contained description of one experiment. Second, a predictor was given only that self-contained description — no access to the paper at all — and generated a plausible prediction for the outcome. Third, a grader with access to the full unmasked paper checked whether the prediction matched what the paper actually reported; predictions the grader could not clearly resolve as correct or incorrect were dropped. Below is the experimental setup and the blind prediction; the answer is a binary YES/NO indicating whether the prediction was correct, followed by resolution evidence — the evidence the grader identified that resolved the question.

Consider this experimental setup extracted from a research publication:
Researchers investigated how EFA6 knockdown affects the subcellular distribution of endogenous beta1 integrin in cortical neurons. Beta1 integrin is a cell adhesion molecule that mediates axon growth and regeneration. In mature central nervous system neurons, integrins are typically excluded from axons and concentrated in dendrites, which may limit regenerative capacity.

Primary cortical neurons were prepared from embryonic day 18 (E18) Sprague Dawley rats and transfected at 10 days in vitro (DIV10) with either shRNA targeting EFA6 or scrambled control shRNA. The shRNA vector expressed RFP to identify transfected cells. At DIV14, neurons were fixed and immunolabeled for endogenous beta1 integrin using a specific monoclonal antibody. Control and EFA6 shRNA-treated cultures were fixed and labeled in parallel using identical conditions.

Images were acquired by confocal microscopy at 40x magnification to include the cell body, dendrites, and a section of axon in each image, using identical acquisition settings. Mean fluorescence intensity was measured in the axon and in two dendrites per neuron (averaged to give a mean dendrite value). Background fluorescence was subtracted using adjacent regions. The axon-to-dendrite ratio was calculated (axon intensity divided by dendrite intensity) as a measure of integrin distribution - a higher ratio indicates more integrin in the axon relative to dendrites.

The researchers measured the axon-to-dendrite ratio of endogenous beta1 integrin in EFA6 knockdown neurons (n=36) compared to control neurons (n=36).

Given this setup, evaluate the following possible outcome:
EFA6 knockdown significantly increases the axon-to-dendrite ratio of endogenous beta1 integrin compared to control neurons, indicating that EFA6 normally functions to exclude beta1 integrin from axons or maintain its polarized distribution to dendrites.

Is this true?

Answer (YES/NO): YES